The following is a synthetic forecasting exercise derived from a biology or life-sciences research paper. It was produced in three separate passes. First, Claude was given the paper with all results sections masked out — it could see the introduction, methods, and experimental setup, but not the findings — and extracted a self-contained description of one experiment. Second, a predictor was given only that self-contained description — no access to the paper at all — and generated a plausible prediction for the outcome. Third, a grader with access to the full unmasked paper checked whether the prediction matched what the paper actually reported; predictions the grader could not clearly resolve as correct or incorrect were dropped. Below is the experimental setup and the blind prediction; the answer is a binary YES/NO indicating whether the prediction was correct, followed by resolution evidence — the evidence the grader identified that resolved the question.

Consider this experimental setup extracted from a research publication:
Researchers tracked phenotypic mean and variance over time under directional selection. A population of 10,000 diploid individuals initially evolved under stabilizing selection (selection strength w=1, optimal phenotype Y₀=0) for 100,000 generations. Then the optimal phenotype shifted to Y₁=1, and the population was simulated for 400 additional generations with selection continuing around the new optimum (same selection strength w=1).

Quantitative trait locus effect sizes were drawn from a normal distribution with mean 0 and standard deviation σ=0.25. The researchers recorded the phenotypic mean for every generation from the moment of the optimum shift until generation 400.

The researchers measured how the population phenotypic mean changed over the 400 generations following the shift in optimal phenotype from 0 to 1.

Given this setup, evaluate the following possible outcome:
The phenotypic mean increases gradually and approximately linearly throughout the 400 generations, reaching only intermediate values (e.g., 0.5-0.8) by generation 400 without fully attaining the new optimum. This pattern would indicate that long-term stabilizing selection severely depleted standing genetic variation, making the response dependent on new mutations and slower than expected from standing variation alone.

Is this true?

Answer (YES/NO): NO